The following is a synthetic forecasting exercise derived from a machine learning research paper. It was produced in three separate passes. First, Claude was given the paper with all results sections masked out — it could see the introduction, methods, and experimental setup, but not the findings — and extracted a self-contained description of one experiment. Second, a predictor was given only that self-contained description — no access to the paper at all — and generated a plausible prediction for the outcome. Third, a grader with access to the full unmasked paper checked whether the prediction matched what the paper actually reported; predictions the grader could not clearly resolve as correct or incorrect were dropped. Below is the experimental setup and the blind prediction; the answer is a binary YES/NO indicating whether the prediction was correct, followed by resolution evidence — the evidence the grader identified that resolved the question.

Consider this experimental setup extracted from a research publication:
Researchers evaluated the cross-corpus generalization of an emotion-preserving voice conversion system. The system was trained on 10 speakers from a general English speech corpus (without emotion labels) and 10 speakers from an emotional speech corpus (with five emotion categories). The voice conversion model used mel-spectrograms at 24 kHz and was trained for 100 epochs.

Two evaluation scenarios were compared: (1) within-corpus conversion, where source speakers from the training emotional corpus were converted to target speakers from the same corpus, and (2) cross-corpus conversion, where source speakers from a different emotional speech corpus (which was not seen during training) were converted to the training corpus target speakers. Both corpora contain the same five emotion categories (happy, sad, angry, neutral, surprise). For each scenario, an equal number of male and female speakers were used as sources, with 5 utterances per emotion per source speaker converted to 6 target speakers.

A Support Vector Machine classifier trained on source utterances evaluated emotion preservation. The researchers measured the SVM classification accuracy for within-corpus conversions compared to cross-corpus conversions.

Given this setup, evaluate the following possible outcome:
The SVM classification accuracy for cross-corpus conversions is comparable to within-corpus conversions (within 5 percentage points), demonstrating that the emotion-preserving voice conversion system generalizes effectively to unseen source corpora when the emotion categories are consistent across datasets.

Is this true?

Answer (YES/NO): NO